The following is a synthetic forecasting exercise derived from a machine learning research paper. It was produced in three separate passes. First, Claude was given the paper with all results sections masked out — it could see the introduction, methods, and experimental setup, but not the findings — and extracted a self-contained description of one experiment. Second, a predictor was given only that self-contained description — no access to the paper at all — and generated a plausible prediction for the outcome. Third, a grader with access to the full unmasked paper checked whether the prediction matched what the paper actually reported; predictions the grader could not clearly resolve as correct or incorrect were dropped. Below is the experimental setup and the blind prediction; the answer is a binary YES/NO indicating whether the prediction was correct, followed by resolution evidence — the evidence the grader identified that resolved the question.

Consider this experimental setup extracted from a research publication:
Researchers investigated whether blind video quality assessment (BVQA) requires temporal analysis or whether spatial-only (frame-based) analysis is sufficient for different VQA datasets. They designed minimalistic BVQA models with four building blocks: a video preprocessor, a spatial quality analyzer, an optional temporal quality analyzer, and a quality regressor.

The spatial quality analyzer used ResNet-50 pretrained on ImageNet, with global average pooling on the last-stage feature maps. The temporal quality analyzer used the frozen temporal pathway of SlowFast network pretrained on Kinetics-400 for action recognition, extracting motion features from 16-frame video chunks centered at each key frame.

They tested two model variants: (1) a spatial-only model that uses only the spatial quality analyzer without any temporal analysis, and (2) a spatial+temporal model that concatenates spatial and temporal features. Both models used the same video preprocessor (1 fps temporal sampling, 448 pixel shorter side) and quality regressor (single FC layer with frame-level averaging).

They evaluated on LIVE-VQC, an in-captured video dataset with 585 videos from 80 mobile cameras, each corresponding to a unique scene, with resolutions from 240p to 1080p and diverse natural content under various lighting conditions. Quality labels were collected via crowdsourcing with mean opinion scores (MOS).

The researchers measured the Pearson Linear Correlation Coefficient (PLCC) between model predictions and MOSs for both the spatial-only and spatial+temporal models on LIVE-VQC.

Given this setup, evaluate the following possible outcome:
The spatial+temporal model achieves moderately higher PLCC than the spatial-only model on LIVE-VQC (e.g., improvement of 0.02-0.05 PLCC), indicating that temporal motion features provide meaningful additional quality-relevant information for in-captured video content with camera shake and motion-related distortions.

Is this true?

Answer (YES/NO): NO